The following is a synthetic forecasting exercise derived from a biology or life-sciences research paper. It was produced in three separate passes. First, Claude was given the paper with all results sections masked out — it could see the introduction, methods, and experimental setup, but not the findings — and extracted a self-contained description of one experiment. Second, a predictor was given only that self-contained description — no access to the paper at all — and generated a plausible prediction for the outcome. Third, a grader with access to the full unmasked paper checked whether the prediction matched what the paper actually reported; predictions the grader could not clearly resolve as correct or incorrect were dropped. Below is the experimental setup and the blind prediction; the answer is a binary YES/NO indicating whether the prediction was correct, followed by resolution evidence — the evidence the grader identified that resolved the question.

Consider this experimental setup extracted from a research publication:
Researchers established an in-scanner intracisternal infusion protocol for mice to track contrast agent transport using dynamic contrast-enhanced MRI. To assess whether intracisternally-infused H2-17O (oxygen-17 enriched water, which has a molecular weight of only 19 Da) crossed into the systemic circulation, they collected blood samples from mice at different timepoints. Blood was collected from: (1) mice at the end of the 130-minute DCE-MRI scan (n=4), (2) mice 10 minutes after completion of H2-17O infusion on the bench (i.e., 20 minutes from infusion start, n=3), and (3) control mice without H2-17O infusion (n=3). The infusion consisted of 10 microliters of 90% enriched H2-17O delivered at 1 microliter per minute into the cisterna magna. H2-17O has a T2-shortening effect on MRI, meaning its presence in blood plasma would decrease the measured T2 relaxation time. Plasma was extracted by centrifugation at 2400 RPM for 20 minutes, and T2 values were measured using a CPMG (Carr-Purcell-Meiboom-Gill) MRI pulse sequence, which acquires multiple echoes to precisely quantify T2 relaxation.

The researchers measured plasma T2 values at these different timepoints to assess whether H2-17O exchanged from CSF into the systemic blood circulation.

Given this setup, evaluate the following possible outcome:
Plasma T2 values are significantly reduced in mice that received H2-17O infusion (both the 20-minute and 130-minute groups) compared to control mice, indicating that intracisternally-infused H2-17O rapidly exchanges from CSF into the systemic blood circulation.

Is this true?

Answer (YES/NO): NO